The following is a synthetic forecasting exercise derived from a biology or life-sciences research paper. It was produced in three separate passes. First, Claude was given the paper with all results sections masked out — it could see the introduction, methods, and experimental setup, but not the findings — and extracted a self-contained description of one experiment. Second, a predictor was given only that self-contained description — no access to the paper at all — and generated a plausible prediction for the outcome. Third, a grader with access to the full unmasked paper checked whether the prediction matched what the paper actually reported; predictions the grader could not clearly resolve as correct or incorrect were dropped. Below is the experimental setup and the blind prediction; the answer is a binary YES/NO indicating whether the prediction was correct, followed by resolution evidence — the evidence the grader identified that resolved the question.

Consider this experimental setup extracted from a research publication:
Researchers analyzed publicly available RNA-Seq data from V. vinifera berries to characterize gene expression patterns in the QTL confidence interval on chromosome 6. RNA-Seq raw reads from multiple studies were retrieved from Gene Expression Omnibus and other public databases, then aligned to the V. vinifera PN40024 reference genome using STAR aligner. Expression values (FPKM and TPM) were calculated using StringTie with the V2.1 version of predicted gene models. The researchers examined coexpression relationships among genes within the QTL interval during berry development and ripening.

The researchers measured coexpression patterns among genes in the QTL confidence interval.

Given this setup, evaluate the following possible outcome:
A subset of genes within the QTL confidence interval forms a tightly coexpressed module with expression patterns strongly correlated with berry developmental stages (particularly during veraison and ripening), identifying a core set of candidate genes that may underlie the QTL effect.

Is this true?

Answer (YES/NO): YES